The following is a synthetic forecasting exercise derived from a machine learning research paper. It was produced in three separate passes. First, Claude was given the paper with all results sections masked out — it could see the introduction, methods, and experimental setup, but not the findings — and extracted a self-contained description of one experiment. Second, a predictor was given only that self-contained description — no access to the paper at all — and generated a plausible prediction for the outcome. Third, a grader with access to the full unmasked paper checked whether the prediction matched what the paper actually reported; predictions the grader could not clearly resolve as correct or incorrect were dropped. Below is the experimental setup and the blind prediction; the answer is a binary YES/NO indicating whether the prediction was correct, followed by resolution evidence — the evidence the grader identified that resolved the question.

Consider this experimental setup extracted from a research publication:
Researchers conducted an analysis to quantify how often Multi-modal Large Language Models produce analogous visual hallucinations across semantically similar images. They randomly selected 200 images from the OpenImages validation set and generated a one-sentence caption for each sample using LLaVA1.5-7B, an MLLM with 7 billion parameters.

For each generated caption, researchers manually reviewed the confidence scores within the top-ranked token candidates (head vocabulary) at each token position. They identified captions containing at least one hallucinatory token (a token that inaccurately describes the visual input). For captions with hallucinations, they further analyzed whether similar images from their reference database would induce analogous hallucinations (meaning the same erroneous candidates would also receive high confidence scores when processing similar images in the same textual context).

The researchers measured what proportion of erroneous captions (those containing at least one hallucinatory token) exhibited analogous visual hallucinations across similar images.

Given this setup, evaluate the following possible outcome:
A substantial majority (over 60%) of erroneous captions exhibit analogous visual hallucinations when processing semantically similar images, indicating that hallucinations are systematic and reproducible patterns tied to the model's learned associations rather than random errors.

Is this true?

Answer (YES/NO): NO